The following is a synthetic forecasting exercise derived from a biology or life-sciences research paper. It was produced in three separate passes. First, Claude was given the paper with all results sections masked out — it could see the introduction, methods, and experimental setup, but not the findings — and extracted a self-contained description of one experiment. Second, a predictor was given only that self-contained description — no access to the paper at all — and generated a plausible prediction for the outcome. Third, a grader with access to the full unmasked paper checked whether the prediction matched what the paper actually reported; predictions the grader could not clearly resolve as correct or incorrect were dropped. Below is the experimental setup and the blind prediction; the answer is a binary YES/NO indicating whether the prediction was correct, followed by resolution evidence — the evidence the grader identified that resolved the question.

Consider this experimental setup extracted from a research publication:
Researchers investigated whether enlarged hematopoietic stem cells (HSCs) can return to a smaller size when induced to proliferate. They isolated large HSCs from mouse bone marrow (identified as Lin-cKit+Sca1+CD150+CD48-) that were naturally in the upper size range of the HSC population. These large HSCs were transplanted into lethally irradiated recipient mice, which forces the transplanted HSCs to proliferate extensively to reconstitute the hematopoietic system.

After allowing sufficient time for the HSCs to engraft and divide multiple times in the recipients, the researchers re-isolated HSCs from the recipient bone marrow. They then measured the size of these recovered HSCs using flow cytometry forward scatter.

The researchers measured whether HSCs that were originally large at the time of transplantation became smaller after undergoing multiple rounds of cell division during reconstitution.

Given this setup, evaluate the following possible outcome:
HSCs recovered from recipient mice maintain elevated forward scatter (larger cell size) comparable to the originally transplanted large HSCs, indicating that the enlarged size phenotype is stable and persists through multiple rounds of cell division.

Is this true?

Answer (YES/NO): YES